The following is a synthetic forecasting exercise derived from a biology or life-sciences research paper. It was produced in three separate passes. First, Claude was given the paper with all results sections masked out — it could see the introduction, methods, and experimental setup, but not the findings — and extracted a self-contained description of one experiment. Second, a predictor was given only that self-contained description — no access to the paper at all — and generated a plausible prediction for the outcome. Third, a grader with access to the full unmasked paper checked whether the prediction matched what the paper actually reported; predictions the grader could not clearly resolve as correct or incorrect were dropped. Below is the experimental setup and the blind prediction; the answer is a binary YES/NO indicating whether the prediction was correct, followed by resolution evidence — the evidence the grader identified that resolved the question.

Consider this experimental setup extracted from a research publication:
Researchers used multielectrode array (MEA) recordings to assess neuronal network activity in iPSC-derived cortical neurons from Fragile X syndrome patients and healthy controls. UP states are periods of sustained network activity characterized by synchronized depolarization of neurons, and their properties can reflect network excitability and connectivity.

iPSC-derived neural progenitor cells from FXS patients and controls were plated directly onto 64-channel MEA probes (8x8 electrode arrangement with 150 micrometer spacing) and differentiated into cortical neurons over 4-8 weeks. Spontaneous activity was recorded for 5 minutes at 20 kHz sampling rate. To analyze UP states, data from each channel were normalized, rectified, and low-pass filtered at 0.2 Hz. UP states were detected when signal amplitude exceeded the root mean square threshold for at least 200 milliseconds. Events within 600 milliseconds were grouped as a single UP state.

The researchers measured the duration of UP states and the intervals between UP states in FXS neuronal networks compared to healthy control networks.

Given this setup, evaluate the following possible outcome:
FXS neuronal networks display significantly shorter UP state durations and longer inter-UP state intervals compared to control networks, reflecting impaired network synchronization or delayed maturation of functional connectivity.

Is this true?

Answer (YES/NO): NO